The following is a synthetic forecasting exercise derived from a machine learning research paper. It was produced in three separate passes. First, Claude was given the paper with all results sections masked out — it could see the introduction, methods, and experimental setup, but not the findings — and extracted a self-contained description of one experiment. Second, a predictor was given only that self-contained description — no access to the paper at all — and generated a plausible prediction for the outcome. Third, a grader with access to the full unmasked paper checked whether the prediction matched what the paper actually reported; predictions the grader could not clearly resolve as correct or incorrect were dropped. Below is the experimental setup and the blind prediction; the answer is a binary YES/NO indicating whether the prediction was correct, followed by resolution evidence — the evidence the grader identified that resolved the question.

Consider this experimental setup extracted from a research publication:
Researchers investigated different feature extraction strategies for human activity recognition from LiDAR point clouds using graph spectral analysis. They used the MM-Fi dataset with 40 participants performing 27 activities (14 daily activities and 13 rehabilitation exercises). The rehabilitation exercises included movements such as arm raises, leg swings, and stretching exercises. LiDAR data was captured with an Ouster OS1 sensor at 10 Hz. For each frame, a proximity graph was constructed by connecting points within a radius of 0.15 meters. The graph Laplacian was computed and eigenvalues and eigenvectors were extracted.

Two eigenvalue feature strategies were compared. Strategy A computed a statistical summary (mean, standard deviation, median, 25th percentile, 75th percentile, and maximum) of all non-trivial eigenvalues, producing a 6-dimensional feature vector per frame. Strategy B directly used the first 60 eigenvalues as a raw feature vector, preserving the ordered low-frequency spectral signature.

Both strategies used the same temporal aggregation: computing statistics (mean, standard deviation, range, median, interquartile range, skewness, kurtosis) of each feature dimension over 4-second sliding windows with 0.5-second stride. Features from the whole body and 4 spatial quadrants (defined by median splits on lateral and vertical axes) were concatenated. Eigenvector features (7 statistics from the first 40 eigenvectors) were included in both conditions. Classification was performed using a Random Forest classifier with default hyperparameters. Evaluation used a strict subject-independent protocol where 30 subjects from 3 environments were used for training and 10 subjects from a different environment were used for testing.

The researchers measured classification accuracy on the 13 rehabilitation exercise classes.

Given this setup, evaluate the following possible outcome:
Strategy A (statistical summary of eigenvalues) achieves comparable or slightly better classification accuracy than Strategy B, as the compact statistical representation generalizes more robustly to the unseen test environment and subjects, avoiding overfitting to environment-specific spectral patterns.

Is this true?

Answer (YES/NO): NO